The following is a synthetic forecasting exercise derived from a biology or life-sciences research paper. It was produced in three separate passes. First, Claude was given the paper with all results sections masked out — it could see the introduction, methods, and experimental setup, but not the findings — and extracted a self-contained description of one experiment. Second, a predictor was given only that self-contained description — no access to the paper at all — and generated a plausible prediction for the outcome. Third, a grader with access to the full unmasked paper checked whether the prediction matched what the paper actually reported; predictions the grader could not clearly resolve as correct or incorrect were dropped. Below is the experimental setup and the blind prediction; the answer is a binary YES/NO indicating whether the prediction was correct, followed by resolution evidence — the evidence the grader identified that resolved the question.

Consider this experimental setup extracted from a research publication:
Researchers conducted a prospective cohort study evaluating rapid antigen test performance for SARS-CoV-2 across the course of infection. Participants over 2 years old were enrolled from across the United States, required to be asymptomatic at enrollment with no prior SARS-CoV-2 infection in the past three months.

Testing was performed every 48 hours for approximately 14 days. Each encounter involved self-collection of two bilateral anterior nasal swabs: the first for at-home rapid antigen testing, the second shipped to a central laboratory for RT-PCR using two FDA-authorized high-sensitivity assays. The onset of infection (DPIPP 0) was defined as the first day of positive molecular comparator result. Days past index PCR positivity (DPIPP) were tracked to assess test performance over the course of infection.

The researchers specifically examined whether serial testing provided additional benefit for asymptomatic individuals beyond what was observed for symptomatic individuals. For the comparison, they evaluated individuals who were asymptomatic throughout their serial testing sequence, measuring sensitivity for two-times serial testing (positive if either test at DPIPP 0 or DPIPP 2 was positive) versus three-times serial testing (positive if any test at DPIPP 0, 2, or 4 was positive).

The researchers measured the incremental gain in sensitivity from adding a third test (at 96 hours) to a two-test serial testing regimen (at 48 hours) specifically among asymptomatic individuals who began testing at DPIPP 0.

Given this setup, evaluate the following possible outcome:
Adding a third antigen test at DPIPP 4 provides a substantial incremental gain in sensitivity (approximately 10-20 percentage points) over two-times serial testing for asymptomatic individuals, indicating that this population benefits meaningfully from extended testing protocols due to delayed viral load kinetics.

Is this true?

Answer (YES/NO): YES